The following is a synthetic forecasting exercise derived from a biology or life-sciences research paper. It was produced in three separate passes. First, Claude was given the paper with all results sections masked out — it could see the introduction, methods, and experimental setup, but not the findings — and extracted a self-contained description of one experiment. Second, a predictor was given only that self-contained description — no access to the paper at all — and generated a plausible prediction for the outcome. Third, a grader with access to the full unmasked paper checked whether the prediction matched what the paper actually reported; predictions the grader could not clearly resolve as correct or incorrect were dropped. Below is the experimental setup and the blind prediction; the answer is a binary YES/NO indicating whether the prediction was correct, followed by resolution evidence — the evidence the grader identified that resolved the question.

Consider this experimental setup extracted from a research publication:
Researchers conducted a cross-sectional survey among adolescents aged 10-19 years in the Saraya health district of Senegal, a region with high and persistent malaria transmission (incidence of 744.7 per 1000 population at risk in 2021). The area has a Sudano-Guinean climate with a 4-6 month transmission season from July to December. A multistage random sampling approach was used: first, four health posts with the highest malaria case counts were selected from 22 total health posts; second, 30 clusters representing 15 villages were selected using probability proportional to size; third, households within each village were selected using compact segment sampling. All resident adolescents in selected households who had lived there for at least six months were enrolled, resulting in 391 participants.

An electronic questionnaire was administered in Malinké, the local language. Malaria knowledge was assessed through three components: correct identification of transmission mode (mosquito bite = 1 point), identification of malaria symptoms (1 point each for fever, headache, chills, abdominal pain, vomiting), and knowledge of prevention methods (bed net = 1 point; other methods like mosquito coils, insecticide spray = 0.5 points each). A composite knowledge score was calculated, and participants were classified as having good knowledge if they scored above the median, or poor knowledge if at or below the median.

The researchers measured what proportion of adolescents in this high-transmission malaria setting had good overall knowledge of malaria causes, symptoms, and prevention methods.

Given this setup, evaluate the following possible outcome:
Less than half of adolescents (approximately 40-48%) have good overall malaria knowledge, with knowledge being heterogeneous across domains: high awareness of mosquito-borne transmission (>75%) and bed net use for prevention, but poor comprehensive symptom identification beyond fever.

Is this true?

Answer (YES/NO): NO